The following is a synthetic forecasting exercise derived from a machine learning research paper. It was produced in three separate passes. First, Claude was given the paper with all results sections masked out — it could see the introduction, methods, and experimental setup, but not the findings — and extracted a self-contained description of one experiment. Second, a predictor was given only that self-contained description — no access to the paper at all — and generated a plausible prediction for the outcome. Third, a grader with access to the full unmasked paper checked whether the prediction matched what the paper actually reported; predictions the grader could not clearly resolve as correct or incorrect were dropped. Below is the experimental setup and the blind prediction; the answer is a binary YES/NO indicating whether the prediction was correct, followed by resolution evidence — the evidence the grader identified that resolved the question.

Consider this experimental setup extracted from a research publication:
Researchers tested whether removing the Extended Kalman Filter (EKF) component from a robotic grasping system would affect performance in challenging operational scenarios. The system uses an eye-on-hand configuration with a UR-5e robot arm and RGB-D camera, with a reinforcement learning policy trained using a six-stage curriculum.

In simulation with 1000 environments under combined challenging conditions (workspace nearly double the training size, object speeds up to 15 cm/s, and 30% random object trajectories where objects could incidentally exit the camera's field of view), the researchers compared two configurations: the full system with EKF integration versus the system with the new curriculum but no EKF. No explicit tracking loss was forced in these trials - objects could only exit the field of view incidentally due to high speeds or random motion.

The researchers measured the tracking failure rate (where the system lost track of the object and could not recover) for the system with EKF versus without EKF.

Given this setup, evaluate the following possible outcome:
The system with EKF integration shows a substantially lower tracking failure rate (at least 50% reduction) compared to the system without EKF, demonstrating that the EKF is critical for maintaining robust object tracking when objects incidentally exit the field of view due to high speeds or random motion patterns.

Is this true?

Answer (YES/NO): YES